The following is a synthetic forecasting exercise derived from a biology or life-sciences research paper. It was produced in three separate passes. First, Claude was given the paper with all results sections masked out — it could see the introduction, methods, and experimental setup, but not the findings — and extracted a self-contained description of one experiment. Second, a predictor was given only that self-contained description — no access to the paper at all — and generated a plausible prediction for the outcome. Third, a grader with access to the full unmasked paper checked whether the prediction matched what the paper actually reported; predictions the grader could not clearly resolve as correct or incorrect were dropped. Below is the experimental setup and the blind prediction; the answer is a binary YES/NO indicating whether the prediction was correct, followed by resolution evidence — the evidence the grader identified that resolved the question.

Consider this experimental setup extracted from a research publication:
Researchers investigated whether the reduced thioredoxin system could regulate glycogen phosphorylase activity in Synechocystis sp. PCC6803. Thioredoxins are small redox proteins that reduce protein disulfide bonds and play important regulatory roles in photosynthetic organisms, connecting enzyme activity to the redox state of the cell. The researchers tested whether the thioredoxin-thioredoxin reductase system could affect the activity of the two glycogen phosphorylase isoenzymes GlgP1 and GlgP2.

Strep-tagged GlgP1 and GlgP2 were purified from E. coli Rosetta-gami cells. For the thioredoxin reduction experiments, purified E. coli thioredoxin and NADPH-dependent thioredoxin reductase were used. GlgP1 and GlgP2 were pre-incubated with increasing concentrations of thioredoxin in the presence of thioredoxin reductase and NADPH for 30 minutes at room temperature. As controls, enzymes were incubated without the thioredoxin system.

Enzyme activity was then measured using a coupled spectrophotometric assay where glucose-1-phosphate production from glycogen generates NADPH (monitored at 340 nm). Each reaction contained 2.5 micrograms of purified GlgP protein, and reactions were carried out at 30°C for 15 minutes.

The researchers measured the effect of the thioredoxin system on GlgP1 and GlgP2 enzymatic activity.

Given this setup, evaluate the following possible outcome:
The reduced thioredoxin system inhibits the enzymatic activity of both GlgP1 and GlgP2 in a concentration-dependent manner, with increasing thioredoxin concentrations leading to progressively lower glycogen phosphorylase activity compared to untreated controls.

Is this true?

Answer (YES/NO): NO